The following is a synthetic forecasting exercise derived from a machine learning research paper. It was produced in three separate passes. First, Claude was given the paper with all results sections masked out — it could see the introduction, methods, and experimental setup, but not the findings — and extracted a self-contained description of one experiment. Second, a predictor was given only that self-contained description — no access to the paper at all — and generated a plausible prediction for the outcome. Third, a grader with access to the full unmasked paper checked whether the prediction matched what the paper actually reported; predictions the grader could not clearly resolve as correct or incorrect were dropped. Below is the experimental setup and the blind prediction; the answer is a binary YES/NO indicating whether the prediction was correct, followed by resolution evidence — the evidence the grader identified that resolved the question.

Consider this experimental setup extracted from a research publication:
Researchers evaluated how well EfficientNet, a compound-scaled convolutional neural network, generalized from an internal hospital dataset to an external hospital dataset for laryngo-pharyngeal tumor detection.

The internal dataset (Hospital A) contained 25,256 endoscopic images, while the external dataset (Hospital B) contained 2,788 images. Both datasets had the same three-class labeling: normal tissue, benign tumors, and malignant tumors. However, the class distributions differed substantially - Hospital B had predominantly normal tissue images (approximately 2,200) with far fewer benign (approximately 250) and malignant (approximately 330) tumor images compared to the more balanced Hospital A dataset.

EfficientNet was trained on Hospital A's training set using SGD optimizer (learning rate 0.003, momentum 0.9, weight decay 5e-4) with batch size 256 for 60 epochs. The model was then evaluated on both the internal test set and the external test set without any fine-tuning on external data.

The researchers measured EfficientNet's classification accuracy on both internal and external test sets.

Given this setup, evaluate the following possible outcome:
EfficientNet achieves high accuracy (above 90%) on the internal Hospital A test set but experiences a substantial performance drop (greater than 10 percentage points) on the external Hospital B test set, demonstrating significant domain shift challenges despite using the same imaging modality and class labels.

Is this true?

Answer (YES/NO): NO